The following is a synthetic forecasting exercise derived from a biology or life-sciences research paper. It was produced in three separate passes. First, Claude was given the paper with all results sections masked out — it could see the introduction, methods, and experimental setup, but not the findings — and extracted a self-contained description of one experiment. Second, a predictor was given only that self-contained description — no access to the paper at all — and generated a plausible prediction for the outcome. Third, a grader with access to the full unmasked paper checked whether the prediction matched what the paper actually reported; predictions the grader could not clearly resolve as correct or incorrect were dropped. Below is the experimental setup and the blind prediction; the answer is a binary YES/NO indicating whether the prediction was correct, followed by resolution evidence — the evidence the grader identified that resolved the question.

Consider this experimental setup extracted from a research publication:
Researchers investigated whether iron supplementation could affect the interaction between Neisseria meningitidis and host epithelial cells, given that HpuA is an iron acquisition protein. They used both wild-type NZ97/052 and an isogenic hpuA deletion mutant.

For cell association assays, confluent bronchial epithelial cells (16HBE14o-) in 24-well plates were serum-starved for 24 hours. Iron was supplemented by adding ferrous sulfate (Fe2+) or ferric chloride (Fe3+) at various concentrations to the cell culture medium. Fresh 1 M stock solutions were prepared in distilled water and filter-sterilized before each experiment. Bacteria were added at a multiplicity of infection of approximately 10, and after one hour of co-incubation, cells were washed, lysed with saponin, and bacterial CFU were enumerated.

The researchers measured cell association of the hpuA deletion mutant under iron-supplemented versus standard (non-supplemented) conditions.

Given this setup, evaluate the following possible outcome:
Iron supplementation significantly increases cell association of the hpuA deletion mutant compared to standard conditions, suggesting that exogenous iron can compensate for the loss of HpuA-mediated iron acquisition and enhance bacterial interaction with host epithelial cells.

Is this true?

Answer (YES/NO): NO